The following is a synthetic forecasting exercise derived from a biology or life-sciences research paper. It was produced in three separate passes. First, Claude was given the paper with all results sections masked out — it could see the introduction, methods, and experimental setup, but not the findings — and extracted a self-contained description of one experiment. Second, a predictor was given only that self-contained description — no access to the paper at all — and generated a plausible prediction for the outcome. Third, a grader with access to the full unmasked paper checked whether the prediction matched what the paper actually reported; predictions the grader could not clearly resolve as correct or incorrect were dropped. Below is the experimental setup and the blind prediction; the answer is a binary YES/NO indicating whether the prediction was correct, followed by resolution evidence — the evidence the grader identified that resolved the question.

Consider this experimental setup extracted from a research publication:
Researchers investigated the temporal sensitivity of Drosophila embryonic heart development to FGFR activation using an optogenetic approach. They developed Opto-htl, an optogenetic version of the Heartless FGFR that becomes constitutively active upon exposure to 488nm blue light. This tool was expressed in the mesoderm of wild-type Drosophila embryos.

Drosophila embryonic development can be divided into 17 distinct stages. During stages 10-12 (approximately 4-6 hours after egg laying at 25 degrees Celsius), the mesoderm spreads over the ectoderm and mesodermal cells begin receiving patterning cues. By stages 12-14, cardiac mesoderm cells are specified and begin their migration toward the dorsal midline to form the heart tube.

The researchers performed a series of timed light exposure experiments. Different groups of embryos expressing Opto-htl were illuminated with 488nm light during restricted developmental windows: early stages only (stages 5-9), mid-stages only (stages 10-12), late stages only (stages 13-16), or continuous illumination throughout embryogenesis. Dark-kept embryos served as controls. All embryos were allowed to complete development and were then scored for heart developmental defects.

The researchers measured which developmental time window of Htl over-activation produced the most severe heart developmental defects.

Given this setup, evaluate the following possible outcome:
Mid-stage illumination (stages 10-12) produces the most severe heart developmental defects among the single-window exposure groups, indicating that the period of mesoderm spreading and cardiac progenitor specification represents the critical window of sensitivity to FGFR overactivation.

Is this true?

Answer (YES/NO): NO